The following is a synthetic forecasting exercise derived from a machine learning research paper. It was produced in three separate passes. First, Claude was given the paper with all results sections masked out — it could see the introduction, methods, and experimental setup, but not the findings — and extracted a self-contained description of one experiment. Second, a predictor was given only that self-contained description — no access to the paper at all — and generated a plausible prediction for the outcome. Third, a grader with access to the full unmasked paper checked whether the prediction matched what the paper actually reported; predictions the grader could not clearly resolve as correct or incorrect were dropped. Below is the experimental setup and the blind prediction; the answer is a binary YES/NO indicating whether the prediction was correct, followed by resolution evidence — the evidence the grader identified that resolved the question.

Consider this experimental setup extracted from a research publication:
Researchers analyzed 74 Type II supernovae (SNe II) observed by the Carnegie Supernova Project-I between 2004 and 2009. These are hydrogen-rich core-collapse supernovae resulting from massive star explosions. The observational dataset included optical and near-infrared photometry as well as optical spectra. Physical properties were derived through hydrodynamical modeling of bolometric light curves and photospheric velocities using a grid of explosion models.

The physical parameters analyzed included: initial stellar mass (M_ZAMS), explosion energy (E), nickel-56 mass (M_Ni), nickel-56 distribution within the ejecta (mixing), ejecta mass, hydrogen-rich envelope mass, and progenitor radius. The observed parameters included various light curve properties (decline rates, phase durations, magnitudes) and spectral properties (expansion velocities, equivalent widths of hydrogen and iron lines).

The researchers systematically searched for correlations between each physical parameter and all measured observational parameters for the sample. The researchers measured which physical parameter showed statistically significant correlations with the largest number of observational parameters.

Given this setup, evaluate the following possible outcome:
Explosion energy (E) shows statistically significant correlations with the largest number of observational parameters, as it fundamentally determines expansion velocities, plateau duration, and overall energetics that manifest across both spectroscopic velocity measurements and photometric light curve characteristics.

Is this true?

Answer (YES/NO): YES